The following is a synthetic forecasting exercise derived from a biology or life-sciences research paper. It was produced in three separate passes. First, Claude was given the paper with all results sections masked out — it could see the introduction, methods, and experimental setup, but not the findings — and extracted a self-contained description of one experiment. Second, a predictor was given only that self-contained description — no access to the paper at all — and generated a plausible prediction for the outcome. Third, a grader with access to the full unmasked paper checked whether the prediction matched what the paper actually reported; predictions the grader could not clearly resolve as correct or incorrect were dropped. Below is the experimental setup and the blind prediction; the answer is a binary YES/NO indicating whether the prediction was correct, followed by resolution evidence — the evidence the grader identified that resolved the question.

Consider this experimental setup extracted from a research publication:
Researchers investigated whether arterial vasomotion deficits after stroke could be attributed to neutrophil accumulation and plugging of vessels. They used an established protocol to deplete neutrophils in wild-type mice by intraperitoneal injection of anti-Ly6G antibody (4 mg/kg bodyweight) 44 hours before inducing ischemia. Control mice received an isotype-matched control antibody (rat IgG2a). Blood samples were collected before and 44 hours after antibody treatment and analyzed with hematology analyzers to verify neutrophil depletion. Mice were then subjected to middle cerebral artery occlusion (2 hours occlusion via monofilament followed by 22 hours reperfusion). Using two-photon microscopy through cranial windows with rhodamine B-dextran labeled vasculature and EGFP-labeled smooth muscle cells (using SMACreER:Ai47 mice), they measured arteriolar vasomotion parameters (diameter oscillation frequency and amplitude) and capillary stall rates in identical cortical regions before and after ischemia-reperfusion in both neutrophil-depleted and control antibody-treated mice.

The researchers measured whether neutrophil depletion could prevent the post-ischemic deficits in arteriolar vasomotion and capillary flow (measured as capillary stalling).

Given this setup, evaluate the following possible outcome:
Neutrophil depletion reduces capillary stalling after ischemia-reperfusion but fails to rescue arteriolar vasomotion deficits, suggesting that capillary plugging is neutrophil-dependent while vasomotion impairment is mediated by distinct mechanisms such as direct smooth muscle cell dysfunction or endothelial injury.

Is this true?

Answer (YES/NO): NO